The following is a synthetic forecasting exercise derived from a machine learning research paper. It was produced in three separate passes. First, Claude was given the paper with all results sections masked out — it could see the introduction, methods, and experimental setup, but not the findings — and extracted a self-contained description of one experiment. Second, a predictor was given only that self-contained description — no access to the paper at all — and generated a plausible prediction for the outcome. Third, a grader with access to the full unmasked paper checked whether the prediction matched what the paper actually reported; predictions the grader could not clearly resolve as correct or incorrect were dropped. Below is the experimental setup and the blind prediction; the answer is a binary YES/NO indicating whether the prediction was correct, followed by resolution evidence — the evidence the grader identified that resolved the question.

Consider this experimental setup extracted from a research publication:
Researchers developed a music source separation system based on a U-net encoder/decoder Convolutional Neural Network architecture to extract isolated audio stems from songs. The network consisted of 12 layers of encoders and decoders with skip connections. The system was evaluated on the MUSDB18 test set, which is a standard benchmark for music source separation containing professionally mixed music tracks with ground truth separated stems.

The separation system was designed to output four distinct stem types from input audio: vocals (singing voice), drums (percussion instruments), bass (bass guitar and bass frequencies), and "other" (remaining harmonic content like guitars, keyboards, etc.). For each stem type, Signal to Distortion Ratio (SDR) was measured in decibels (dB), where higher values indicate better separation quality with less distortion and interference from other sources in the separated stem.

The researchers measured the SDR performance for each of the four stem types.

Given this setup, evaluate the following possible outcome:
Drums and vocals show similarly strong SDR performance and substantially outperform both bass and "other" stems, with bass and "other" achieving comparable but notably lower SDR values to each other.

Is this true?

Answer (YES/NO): NO